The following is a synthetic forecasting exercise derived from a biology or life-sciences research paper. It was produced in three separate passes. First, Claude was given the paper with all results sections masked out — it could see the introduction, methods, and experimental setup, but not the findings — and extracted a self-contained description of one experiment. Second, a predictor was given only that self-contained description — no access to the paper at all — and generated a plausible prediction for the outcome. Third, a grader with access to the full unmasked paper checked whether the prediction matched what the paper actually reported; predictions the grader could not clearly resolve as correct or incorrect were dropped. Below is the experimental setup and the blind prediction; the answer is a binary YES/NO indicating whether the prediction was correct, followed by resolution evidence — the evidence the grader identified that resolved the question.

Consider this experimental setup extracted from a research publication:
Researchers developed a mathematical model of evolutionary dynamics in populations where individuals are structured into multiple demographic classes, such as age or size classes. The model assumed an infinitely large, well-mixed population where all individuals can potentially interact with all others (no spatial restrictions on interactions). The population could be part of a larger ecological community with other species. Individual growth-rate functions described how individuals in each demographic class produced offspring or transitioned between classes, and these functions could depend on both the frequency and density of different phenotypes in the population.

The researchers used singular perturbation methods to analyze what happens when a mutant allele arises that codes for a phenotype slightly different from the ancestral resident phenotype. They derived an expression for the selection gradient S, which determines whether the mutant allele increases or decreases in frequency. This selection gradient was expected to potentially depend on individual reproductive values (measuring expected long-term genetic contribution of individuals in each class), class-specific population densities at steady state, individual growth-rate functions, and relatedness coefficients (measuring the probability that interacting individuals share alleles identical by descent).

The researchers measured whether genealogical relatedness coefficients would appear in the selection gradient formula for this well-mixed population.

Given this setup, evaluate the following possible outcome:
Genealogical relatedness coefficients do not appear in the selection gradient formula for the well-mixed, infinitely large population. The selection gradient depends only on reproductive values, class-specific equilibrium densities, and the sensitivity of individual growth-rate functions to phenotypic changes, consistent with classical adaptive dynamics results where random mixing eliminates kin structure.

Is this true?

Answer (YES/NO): YES